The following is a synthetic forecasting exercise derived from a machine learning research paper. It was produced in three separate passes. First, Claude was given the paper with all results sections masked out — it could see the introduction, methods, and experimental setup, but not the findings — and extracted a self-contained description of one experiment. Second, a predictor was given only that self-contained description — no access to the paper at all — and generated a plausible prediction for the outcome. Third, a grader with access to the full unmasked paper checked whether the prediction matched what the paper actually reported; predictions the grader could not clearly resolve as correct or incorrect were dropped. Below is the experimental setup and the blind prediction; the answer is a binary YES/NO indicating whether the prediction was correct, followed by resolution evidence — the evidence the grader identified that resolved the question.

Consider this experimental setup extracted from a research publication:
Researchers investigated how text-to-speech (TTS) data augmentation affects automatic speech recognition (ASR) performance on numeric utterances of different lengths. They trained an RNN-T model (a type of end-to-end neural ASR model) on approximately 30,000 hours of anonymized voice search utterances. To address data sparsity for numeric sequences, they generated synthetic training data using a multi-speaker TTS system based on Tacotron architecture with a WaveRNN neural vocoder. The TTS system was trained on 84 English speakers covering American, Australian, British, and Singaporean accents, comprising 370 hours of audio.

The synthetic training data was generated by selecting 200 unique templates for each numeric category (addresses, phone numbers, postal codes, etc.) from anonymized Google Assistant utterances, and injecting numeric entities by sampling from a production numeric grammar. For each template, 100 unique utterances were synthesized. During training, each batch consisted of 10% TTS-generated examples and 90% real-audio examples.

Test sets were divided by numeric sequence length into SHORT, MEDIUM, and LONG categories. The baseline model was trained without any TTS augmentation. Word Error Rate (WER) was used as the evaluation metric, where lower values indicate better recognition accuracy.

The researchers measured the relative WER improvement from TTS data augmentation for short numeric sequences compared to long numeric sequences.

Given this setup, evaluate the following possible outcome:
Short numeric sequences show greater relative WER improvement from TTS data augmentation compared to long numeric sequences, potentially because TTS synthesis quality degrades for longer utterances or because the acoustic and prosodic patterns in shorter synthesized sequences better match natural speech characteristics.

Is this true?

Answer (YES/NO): YES